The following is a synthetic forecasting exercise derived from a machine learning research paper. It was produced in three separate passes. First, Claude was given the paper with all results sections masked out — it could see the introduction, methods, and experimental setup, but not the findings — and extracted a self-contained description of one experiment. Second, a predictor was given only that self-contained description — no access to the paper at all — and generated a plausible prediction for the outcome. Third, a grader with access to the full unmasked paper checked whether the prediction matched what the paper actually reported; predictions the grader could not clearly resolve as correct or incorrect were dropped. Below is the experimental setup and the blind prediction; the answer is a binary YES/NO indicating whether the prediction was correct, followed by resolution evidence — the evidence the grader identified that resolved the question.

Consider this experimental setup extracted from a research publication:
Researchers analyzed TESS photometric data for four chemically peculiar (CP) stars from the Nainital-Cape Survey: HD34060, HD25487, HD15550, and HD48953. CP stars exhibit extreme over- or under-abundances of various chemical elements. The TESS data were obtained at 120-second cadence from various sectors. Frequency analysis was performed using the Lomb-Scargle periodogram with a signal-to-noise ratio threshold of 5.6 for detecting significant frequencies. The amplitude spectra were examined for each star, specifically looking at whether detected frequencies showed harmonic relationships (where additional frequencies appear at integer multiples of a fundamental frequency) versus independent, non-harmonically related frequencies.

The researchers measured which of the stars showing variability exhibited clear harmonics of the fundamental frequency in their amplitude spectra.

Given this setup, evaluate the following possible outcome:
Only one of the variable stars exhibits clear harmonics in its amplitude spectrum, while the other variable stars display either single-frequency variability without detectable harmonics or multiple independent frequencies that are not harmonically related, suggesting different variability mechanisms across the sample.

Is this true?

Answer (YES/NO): NO